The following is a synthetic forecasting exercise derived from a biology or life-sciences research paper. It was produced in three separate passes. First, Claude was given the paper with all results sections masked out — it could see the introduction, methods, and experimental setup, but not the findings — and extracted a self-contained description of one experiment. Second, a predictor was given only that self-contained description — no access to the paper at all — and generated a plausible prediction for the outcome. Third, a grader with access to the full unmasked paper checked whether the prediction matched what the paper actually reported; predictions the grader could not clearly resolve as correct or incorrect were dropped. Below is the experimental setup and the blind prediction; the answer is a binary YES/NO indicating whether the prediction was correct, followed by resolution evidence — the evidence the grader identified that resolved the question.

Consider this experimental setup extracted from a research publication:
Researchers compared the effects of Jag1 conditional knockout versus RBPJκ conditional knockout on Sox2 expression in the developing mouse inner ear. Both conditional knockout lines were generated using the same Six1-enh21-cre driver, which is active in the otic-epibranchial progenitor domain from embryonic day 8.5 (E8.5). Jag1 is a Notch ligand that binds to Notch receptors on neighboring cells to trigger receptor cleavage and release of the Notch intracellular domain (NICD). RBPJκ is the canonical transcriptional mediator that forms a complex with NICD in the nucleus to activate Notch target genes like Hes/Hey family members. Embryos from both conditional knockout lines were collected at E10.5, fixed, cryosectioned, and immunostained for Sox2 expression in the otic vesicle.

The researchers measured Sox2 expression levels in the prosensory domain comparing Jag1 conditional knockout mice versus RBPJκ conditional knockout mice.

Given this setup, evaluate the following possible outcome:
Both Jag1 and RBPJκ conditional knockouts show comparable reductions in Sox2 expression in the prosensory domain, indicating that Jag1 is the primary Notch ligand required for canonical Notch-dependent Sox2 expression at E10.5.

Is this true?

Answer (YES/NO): NO